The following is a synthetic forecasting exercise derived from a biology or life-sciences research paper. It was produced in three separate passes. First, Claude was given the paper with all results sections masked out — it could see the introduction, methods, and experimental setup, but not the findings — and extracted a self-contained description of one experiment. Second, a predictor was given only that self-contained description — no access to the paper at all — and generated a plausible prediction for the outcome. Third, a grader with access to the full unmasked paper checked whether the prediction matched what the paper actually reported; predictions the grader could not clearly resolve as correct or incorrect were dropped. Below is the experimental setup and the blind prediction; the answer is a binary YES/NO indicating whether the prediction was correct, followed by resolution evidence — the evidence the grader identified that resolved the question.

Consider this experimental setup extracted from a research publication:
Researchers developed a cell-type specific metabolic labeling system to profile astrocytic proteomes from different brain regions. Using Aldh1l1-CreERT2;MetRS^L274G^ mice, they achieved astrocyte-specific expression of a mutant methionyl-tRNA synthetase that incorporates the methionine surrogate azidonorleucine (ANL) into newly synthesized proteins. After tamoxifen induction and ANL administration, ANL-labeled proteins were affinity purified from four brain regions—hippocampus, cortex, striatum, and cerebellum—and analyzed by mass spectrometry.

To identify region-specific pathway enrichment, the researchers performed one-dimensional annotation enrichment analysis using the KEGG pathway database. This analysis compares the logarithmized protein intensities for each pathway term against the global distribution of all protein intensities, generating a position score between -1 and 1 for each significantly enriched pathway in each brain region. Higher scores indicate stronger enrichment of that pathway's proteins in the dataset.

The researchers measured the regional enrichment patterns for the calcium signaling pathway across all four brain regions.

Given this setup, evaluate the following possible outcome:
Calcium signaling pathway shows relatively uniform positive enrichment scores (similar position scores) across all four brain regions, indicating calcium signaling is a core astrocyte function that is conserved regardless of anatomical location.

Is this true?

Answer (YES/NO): NO